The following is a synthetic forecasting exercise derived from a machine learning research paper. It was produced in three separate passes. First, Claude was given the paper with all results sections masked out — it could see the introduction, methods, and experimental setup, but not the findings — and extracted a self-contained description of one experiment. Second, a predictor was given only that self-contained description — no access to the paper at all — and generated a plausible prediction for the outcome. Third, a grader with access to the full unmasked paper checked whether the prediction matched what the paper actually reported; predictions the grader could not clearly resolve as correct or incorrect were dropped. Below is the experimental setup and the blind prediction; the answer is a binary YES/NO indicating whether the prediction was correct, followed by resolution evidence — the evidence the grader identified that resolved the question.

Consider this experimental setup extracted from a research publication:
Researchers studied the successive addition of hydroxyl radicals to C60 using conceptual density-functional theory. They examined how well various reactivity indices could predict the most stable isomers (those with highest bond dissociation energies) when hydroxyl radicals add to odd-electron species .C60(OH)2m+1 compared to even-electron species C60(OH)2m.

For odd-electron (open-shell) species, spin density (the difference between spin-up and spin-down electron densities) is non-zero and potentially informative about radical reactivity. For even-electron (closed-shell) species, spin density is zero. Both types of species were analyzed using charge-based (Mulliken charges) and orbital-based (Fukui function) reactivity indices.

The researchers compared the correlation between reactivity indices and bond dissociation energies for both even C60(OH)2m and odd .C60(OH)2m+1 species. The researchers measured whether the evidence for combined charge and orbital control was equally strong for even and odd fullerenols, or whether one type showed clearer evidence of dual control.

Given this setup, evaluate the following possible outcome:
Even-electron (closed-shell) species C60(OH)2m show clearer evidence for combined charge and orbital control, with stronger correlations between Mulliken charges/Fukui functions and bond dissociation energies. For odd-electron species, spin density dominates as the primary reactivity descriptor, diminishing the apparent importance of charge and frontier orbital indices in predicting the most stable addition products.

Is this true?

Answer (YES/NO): NO